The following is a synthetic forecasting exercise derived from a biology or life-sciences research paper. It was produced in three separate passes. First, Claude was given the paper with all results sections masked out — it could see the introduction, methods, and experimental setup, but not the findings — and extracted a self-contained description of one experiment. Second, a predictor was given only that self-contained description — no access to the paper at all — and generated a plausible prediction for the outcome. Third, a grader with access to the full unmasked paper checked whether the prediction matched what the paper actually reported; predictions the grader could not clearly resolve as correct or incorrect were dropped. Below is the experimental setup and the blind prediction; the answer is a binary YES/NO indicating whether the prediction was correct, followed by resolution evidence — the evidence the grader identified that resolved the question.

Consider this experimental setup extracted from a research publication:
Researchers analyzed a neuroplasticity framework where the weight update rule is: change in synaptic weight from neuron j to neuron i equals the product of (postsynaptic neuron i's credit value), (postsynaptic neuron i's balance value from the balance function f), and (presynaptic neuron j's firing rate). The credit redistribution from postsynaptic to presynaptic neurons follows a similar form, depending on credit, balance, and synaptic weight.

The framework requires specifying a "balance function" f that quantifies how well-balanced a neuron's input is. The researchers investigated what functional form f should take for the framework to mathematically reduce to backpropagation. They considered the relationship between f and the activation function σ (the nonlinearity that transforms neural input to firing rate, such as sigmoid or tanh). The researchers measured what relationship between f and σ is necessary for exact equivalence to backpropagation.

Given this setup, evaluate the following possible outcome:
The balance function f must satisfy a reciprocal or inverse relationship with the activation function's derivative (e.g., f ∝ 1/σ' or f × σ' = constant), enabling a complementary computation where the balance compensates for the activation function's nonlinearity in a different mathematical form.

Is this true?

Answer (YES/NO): NO